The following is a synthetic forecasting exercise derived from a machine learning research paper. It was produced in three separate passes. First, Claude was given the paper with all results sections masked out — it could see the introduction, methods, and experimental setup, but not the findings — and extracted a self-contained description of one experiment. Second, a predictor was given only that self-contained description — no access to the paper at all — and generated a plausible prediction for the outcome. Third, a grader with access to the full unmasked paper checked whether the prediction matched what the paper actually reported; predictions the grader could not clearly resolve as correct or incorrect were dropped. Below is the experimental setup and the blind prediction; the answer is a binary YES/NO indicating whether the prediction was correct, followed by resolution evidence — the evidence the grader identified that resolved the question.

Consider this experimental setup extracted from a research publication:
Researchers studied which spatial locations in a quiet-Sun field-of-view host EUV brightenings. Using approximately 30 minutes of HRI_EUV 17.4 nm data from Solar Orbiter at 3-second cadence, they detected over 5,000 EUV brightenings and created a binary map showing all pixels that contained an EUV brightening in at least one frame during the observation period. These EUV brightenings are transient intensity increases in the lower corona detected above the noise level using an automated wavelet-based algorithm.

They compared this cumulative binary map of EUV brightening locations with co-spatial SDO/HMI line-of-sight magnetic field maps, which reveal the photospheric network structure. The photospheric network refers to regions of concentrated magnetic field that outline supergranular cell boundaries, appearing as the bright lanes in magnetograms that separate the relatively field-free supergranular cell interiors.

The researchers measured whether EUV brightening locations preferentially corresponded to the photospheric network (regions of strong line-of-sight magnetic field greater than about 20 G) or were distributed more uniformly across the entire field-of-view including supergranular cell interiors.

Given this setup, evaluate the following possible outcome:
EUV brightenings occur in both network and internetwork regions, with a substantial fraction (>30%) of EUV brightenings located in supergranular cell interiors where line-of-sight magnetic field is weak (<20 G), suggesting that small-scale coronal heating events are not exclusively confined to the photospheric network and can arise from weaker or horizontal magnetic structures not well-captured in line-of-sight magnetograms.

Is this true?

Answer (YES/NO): NO